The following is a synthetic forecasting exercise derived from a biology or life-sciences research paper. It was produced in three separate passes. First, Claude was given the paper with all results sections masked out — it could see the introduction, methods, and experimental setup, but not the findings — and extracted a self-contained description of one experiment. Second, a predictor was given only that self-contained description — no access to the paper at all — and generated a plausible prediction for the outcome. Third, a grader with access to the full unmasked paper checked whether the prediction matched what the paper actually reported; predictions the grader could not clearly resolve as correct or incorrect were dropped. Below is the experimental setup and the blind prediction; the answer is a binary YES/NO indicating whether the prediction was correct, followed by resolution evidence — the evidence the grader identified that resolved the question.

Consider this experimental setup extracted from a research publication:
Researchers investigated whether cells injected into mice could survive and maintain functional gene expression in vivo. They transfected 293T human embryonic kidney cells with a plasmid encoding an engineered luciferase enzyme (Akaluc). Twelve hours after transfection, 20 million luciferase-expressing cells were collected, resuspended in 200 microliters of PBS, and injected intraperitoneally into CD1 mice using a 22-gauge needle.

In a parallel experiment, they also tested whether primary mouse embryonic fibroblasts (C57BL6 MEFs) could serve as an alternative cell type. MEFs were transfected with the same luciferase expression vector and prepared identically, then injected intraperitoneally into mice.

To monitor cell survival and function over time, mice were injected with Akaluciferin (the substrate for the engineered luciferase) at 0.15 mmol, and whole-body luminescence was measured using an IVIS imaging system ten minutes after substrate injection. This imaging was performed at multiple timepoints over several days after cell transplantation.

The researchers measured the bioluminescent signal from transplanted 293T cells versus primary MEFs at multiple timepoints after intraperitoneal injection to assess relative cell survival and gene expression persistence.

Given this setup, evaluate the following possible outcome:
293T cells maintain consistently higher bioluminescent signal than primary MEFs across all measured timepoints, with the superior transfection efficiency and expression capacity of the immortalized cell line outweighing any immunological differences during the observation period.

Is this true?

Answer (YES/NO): NO